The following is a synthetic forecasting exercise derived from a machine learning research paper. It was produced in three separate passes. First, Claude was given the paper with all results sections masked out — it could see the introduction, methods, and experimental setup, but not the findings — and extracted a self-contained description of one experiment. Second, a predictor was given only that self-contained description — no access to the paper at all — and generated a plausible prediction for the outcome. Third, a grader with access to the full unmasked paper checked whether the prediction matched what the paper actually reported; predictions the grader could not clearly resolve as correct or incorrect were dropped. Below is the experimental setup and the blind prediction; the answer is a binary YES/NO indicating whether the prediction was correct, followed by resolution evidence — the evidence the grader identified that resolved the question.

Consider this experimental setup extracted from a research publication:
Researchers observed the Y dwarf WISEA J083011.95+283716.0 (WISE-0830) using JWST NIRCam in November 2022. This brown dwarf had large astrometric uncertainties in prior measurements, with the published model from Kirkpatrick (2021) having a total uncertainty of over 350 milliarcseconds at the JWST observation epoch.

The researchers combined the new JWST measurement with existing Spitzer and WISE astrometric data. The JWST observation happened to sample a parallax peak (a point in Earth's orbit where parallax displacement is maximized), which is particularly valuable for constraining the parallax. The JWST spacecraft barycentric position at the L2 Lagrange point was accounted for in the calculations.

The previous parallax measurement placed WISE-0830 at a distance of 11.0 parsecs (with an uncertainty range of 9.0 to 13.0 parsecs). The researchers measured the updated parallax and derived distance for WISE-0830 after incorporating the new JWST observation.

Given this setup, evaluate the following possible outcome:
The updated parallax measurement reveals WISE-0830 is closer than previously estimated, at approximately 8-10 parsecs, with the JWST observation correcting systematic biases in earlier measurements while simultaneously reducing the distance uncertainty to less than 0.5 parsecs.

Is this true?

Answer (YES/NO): NO